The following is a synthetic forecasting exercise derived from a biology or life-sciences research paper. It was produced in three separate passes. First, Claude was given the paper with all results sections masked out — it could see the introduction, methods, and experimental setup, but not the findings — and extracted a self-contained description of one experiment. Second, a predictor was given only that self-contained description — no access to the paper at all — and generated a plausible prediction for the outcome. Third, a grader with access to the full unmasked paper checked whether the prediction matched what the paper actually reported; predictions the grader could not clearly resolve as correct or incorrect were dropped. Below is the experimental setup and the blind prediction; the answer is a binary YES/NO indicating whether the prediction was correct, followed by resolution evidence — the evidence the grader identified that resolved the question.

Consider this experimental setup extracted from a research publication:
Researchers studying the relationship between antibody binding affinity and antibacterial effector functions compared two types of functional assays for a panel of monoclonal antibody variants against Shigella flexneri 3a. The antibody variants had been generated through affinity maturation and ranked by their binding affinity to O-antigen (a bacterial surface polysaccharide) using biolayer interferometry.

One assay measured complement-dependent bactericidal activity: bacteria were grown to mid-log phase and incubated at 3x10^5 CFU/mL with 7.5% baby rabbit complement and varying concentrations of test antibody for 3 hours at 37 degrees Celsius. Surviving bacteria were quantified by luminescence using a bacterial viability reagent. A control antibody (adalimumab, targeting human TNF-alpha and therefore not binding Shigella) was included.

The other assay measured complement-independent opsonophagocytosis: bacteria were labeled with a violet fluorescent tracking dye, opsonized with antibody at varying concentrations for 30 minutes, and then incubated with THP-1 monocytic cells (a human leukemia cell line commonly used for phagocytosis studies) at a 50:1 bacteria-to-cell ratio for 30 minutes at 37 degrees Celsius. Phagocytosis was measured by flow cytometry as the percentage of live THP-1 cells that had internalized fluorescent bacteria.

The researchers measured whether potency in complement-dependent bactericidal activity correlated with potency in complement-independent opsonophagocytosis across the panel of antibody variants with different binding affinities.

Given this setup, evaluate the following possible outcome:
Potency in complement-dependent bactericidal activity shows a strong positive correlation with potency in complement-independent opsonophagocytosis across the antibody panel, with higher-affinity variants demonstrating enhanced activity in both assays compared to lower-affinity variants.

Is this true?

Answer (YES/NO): NO